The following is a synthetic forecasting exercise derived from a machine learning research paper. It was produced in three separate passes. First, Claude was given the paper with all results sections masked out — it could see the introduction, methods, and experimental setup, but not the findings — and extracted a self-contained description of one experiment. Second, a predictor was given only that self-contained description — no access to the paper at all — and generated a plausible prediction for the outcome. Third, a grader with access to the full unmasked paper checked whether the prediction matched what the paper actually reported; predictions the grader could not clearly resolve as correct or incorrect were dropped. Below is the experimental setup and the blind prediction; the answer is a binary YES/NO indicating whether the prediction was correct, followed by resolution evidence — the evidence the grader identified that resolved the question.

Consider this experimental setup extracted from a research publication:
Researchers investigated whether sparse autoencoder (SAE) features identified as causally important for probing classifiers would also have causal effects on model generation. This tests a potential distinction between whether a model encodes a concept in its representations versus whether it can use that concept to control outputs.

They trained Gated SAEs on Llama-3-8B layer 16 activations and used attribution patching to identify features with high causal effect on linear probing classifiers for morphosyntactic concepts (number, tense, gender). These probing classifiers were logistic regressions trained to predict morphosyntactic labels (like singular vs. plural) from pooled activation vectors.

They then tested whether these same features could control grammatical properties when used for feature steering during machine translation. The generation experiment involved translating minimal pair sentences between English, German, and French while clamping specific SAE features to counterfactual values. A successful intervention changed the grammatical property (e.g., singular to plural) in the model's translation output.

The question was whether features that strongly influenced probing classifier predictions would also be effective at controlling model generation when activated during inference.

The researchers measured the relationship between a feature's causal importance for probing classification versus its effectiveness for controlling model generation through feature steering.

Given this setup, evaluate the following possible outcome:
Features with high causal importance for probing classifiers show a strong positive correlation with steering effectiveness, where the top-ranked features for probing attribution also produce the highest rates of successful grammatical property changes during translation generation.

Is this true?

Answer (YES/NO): NO